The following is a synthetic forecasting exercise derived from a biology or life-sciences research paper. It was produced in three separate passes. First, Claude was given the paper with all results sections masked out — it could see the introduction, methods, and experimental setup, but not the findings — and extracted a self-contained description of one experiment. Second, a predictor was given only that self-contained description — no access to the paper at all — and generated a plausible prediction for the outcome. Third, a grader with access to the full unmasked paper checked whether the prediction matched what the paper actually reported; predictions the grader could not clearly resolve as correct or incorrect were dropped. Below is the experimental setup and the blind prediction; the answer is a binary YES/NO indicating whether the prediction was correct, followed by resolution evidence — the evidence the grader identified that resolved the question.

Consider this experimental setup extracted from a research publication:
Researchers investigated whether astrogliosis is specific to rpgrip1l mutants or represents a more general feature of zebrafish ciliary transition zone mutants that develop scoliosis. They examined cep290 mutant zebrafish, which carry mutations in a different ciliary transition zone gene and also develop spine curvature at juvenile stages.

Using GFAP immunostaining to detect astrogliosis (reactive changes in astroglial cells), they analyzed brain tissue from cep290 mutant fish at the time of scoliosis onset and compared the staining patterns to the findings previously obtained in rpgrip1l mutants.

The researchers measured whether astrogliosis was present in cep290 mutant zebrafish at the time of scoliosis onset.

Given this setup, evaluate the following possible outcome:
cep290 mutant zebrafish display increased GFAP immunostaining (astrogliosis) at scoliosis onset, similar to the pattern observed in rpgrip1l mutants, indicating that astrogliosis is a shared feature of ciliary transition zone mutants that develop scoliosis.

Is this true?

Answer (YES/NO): YES